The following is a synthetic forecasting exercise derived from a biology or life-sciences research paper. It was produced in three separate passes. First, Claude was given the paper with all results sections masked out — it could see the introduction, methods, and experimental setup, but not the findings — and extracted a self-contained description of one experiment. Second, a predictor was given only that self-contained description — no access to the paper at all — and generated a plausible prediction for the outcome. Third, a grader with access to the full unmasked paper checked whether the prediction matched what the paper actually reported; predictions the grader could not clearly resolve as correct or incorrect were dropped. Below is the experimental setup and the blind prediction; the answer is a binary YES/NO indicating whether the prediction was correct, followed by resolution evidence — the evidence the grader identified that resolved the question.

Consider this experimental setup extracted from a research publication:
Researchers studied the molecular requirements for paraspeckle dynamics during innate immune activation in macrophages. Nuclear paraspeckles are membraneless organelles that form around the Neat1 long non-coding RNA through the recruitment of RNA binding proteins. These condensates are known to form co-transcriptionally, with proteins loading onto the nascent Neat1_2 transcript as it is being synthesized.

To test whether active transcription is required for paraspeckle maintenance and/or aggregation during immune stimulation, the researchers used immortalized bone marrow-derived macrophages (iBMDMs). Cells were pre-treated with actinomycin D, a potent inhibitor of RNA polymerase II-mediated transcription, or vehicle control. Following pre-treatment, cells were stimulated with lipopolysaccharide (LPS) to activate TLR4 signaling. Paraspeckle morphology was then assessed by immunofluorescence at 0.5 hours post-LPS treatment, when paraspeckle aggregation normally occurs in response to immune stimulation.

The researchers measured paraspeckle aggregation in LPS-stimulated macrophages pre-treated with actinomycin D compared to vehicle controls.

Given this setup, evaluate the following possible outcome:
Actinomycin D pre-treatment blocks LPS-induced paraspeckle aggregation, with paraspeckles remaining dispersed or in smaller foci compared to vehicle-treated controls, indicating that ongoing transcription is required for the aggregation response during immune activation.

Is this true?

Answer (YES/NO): NO